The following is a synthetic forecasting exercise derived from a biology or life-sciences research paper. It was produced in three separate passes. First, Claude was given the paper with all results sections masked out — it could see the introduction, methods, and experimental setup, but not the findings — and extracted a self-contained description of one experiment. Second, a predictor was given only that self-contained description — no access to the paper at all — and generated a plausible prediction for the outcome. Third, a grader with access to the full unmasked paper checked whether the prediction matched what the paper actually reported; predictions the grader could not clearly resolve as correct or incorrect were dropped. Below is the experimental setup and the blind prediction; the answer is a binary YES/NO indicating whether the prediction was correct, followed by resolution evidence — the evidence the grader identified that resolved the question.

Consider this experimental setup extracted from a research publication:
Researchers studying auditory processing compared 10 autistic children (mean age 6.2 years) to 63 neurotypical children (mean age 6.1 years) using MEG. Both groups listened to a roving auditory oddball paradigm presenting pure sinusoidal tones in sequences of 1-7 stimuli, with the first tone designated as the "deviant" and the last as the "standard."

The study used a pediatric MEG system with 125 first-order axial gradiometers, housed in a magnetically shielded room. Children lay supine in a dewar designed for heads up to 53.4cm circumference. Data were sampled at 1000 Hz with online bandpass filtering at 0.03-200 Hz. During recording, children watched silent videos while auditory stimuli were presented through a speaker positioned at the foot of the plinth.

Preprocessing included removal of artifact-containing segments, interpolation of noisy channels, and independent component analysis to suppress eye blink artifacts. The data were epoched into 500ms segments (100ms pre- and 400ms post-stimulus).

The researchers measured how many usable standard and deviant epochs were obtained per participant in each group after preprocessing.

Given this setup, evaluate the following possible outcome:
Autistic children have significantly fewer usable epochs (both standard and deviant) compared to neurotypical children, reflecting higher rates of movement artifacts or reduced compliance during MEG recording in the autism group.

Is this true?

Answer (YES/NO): NO